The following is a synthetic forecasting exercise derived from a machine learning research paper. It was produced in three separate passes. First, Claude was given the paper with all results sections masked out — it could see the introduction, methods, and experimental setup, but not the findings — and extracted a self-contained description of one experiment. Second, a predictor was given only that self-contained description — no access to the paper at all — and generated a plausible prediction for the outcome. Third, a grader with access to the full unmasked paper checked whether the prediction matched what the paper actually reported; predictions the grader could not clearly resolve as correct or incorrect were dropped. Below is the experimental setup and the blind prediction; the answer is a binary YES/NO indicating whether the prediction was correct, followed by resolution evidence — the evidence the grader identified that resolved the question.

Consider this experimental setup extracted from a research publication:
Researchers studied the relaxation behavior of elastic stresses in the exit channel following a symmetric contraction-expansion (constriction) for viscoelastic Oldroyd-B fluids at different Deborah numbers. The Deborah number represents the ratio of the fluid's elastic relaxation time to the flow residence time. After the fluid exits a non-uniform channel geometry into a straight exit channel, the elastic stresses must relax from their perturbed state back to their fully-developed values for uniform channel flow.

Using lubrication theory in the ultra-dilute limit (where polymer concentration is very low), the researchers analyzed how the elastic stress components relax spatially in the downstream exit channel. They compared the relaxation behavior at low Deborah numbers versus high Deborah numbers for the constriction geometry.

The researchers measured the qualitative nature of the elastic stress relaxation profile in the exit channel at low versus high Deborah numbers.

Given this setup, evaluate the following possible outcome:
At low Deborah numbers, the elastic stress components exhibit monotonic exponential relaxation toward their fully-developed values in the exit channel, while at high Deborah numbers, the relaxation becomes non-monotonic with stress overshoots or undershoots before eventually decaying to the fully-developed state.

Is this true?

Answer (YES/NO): YES